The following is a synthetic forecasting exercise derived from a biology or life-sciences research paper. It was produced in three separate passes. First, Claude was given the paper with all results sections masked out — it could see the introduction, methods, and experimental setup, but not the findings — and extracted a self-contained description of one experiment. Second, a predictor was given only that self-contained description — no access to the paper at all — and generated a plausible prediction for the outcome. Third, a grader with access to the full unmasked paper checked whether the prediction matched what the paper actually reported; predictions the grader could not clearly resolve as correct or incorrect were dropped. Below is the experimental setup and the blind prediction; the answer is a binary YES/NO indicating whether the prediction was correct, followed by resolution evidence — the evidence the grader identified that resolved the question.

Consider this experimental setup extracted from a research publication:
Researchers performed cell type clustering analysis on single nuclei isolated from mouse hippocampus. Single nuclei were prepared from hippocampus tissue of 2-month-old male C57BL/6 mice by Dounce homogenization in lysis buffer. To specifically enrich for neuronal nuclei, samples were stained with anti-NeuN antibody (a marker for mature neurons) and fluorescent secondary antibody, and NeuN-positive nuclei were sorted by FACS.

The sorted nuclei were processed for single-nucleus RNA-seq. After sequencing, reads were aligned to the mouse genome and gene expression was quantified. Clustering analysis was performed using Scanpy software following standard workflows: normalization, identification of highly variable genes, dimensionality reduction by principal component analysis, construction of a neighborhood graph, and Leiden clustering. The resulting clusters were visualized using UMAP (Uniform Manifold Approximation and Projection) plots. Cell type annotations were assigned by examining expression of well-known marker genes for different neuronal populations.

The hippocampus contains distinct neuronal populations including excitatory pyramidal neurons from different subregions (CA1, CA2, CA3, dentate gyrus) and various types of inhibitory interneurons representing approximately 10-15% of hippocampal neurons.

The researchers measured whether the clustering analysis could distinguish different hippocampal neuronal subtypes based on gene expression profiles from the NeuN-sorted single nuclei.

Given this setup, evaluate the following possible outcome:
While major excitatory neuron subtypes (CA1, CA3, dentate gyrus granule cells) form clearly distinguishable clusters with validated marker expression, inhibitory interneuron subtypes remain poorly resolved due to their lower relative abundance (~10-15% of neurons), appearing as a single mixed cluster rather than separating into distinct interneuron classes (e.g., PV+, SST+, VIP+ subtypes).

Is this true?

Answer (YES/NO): NO